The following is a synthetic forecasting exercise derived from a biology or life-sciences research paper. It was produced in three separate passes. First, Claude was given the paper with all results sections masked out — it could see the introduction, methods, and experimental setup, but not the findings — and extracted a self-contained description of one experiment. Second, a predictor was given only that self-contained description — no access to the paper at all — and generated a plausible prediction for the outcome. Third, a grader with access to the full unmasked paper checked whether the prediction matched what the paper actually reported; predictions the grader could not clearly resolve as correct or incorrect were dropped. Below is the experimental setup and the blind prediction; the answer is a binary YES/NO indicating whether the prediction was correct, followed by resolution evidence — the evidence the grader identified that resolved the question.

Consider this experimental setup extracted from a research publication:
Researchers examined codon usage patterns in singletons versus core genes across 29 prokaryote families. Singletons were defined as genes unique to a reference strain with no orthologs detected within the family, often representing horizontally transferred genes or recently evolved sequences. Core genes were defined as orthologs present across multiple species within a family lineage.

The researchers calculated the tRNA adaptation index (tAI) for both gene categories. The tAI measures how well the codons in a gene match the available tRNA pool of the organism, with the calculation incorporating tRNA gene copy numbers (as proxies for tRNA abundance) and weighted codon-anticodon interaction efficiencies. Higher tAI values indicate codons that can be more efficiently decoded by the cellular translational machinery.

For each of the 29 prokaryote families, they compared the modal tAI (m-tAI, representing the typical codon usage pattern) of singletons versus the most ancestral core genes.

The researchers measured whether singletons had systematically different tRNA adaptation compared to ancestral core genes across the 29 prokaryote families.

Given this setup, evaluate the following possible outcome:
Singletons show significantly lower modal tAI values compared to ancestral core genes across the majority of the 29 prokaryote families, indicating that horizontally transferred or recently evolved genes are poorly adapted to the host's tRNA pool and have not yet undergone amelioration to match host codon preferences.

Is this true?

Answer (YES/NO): YES